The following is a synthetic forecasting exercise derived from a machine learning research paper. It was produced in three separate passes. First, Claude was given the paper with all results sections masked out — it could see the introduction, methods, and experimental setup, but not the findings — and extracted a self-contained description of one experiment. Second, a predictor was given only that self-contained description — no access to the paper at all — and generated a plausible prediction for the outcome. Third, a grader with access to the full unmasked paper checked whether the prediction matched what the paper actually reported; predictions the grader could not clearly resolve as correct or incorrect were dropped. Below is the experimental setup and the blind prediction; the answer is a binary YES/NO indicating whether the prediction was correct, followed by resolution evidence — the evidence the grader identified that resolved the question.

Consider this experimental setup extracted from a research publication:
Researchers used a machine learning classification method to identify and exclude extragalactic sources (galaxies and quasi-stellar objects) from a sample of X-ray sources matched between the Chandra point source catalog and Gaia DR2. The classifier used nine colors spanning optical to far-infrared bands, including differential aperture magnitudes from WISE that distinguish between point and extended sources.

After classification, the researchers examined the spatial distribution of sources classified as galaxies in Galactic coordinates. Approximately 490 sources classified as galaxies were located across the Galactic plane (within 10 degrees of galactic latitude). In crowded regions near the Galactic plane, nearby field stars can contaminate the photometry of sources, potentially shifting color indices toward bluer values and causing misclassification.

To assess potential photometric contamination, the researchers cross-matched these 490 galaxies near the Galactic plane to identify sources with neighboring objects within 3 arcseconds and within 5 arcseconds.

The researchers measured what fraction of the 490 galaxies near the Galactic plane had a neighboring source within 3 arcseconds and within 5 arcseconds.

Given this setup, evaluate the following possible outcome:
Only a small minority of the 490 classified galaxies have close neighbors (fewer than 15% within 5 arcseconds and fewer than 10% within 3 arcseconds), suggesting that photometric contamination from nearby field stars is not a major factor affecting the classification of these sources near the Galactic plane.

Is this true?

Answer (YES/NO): NO